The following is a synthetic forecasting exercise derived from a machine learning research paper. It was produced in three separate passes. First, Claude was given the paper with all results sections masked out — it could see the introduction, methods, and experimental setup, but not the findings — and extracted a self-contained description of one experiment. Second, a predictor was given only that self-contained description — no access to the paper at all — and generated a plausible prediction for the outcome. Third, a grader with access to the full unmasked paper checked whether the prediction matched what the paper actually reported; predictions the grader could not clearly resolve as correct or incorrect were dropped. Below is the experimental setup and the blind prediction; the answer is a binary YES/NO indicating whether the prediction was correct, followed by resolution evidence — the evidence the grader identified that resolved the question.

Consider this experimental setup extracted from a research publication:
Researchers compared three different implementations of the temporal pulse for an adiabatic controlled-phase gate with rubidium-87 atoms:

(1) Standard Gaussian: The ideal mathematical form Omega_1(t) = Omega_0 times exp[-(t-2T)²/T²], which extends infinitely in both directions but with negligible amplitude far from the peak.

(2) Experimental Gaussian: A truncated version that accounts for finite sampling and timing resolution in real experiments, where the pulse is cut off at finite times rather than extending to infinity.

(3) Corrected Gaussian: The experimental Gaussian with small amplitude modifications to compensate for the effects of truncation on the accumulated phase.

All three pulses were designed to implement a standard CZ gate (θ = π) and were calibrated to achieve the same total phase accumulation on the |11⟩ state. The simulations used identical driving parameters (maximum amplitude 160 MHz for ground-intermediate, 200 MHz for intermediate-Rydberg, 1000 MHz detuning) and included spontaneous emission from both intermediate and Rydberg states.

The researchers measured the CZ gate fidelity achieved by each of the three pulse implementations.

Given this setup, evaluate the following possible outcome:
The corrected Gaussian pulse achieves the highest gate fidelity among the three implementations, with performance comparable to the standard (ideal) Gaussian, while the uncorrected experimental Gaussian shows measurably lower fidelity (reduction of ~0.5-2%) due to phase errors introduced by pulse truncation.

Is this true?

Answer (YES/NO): NO